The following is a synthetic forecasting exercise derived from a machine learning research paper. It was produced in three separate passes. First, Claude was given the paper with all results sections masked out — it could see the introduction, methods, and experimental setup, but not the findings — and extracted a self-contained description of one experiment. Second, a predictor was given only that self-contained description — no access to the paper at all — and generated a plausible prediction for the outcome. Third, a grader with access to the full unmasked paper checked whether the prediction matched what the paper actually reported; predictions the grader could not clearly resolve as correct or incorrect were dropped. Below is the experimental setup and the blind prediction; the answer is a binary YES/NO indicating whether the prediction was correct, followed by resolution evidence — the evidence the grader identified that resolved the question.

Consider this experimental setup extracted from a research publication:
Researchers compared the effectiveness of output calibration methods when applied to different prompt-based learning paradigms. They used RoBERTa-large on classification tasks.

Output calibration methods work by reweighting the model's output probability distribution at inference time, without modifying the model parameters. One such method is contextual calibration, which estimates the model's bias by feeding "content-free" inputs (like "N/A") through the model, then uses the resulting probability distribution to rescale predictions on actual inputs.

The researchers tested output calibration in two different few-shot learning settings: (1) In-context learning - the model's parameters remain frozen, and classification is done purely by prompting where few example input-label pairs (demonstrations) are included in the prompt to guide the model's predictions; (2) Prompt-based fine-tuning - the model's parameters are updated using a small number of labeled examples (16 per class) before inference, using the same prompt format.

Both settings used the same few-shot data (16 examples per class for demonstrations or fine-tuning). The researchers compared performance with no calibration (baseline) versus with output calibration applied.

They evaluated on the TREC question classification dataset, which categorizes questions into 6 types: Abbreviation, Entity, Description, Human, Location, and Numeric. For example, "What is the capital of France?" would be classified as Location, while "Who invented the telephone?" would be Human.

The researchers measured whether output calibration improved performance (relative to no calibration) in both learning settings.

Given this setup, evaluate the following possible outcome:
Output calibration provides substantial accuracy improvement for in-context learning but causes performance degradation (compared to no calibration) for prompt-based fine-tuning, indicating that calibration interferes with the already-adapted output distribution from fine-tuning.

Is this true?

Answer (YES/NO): NO